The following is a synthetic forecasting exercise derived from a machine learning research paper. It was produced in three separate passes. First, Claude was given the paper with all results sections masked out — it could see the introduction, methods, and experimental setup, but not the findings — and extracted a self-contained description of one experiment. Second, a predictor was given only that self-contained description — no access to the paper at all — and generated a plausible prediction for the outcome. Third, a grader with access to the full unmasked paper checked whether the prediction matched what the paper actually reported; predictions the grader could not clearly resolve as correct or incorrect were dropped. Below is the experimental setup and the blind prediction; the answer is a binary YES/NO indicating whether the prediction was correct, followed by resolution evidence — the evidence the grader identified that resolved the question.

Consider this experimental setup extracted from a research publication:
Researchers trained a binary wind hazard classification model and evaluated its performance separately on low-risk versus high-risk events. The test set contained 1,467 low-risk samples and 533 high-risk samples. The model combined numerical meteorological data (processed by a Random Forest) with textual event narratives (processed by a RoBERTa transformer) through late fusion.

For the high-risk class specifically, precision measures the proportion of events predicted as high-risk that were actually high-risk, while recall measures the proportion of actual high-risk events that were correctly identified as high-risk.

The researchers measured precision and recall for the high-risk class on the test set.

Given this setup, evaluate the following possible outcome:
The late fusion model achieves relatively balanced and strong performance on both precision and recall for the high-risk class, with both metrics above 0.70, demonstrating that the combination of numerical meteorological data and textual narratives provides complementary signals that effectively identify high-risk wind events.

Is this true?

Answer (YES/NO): YES